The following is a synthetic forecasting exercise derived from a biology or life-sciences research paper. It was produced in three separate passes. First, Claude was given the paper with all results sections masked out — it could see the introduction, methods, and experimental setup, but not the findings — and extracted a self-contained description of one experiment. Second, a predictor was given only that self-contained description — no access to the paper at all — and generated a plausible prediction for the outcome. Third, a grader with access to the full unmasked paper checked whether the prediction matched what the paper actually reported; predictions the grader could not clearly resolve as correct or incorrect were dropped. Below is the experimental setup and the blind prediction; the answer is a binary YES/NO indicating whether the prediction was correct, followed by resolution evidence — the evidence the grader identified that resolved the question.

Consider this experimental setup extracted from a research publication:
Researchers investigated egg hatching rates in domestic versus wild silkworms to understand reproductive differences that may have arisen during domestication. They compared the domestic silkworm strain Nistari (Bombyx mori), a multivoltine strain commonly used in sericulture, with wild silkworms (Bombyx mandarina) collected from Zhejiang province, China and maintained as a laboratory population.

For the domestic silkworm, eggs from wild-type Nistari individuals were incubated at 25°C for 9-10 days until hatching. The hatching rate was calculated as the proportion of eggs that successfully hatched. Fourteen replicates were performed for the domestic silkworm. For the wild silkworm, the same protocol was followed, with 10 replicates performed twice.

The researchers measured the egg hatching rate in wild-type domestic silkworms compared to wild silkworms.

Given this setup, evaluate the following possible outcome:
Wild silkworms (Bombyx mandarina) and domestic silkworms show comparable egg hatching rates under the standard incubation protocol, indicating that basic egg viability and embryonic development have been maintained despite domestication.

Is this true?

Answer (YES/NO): NO